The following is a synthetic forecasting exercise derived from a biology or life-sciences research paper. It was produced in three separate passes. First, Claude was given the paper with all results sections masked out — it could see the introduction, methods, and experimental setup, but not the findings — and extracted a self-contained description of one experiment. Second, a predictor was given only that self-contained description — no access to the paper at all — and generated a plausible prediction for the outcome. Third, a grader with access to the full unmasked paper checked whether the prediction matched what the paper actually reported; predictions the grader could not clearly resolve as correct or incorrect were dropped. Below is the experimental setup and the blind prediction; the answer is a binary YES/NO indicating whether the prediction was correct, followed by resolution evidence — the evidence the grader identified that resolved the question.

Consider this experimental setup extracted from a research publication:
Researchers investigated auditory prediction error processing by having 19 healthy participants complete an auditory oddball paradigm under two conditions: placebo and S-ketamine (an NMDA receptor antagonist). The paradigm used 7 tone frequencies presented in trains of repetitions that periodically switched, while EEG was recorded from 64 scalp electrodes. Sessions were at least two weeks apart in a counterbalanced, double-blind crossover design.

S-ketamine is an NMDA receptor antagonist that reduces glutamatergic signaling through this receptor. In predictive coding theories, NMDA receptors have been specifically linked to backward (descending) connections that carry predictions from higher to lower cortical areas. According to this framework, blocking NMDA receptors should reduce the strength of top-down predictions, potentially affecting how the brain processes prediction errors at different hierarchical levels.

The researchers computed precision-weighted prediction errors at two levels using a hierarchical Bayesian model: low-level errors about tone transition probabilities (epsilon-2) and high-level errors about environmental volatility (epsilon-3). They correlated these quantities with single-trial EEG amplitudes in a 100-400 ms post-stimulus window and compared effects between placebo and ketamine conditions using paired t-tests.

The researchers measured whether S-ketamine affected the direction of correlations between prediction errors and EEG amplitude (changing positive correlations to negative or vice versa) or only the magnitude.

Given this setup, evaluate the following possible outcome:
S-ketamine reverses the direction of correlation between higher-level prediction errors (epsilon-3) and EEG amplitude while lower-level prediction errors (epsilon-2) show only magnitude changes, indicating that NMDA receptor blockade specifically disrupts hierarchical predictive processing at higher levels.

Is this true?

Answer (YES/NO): NO